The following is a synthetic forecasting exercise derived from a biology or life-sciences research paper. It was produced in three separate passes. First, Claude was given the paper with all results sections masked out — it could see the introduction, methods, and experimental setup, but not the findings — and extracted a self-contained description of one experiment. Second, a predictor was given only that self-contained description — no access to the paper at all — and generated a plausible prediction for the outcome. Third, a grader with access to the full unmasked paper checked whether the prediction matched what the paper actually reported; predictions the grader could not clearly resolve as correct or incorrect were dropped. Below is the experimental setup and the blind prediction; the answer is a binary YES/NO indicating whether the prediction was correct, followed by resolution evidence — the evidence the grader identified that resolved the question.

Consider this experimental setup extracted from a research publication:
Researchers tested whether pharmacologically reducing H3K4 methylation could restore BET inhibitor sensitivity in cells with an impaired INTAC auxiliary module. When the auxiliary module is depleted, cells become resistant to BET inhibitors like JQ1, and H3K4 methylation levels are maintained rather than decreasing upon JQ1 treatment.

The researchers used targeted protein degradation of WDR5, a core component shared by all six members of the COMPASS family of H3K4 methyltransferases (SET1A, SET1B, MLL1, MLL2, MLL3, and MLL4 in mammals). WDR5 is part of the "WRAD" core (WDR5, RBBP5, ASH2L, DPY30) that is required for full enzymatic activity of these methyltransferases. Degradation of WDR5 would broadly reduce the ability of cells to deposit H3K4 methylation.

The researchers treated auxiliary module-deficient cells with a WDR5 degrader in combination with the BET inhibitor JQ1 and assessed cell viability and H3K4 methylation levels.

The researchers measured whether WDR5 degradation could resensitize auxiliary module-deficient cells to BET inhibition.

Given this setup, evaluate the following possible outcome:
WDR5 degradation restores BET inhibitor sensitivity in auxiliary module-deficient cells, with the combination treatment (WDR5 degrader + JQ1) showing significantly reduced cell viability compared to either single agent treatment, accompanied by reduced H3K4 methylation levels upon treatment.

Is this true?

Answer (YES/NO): YES